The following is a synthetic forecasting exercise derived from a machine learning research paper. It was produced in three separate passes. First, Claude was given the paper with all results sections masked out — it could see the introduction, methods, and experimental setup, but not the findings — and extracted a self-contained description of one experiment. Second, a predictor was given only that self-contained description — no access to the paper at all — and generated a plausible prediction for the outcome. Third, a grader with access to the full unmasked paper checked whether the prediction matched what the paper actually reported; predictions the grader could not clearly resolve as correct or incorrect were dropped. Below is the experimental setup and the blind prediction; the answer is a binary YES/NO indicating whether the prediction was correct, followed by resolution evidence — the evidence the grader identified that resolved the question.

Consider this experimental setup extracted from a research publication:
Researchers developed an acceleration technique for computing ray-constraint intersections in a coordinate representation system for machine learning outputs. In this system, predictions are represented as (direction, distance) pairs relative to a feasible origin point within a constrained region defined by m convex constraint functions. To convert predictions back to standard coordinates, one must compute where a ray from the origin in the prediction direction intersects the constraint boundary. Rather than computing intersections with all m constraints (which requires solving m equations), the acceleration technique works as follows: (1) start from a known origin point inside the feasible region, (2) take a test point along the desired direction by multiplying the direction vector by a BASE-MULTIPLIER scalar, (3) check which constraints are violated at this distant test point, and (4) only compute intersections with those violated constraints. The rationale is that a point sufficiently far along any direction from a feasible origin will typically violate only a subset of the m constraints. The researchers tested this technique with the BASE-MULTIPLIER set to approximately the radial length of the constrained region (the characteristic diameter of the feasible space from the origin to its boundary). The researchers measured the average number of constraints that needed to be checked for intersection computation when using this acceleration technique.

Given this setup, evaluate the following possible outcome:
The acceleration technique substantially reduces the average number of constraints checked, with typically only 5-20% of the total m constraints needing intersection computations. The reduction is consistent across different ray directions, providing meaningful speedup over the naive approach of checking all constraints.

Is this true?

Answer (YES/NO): NO